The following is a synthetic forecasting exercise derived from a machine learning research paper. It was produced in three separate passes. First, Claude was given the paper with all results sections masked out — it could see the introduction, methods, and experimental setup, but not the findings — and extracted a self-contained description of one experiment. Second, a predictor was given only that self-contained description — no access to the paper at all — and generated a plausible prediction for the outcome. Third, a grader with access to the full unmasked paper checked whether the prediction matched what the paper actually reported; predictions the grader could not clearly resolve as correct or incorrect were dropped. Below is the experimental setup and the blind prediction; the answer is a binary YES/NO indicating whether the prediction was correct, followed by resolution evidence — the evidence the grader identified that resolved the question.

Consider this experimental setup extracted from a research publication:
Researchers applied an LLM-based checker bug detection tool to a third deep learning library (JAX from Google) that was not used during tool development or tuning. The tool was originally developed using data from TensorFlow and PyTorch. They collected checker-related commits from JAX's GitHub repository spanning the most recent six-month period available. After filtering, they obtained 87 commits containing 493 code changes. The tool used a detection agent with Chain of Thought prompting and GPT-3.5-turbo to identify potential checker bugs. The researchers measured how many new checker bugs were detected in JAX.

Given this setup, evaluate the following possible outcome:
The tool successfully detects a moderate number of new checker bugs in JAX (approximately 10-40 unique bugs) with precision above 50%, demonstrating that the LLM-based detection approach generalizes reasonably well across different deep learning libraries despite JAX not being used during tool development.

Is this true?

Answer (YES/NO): NO